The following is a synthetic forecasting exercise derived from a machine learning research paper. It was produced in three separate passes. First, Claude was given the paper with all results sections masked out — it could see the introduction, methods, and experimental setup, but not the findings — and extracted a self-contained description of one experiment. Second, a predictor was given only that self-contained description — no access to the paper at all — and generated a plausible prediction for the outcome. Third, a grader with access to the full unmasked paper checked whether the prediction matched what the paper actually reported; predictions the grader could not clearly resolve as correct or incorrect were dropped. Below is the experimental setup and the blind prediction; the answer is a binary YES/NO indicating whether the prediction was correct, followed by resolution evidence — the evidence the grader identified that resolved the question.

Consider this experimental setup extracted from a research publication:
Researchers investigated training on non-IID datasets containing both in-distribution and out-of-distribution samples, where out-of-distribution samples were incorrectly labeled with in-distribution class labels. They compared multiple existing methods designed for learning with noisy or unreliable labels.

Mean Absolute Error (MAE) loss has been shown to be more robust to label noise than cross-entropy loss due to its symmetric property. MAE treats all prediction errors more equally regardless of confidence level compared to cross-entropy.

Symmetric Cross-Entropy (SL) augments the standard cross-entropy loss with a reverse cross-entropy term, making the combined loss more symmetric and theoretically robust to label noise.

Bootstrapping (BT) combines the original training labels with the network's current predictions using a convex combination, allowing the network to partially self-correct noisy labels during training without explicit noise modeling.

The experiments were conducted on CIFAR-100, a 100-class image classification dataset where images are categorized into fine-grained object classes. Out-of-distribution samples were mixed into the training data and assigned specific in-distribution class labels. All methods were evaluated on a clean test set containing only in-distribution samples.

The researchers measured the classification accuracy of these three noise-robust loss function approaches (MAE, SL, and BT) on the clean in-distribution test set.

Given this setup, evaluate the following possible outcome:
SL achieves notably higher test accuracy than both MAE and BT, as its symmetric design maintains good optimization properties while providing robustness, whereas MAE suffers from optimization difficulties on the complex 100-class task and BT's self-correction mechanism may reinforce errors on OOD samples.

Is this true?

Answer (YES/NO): NO